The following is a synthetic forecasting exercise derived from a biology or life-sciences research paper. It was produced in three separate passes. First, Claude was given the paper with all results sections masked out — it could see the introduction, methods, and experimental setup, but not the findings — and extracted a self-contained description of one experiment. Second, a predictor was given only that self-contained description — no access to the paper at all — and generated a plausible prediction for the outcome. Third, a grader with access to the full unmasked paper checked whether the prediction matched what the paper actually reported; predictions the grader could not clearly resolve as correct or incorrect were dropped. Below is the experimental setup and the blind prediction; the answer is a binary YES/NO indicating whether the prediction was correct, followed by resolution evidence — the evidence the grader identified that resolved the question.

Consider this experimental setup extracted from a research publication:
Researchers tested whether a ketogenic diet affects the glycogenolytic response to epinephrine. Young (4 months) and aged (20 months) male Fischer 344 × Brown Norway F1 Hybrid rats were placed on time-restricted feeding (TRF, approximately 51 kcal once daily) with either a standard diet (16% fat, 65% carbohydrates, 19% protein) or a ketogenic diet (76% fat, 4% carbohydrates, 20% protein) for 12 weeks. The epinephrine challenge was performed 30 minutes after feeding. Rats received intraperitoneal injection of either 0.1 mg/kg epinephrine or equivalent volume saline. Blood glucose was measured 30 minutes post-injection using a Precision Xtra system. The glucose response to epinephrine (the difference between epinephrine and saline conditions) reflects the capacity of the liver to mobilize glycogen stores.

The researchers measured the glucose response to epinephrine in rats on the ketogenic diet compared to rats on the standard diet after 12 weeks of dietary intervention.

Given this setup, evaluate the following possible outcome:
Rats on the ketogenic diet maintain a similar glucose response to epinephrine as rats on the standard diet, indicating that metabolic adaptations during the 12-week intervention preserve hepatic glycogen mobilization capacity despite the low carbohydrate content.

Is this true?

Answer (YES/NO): NO